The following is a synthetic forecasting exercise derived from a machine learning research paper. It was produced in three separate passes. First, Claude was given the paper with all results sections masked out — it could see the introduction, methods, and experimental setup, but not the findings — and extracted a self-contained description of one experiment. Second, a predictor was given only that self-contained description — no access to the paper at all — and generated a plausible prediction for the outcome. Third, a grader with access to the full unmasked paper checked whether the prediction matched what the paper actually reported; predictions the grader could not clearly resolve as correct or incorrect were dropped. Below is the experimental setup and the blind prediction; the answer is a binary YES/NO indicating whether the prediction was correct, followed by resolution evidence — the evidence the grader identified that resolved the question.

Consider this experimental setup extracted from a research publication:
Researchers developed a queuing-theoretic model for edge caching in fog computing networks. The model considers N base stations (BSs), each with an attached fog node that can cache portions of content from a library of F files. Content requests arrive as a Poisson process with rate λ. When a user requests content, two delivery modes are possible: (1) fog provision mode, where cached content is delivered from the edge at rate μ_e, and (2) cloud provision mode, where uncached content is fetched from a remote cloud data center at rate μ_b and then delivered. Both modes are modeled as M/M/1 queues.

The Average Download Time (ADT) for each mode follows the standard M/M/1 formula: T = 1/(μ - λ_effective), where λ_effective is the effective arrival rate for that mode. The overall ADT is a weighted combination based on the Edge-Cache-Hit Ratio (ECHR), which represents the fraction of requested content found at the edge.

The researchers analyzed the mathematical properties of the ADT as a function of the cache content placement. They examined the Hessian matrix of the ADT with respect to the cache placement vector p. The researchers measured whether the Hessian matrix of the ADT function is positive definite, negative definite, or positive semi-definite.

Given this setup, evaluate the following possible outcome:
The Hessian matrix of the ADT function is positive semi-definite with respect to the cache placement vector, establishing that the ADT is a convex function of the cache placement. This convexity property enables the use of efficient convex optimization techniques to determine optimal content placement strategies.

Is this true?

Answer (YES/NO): YES